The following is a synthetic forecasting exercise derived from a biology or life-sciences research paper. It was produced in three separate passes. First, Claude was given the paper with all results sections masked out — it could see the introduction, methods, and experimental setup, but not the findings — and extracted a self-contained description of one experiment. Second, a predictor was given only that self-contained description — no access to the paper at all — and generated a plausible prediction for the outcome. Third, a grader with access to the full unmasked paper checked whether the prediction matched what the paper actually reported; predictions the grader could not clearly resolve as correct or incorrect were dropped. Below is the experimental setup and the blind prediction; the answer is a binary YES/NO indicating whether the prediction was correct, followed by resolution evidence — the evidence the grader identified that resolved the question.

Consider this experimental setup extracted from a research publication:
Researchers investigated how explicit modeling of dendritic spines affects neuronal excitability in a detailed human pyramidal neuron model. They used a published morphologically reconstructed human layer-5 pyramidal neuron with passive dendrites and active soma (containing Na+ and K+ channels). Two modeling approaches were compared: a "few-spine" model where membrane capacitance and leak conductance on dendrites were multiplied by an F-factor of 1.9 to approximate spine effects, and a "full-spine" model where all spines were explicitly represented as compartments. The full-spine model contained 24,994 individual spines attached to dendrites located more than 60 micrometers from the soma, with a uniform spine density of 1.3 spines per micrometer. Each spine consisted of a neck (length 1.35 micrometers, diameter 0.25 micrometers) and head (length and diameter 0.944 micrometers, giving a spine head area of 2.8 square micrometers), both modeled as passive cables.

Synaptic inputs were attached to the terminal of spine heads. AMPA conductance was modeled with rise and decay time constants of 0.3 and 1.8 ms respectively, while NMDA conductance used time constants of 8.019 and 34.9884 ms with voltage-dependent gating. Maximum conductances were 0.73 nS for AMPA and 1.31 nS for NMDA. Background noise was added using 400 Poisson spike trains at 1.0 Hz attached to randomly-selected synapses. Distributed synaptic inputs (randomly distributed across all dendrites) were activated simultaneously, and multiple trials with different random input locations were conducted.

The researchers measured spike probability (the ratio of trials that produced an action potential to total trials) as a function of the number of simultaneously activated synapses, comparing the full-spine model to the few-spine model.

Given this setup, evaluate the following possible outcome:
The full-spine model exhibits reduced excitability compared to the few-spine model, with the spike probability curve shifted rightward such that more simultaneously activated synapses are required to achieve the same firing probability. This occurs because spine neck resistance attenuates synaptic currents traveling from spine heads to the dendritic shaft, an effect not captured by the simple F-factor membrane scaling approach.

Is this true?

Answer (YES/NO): YES